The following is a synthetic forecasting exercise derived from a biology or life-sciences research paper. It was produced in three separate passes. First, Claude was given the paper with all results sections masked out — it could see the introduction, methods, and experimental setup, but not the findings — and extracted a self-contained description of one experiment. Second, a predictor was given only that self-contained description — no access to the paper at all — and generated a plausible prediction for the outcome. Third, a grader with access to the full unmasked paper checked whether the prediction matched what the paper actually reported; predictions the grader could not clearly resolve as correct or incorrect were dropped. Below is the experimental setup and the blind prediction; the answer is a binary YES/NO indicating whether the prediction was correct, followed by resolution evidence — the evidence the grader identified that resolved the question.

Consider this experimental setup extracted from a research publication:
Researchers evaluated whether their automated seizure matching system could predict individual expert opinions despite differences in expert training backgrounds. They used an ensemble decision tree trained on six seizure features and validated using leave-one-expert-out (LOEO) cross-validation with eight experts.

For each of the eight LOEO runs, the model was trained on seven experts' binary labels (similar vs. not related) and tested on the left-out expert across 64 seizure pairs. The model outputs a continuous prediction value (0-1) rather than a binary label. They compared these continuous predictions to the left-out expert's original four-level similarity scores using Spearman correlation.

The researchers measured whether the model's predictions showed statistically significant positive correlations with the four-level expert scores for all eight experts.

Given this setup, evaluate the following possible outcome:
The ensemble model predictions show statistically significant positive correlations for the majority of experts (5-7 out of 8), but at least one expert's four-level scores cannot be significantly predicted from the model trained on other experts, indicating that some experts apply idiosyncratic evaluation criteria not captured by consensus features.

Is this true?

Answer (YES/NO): NO